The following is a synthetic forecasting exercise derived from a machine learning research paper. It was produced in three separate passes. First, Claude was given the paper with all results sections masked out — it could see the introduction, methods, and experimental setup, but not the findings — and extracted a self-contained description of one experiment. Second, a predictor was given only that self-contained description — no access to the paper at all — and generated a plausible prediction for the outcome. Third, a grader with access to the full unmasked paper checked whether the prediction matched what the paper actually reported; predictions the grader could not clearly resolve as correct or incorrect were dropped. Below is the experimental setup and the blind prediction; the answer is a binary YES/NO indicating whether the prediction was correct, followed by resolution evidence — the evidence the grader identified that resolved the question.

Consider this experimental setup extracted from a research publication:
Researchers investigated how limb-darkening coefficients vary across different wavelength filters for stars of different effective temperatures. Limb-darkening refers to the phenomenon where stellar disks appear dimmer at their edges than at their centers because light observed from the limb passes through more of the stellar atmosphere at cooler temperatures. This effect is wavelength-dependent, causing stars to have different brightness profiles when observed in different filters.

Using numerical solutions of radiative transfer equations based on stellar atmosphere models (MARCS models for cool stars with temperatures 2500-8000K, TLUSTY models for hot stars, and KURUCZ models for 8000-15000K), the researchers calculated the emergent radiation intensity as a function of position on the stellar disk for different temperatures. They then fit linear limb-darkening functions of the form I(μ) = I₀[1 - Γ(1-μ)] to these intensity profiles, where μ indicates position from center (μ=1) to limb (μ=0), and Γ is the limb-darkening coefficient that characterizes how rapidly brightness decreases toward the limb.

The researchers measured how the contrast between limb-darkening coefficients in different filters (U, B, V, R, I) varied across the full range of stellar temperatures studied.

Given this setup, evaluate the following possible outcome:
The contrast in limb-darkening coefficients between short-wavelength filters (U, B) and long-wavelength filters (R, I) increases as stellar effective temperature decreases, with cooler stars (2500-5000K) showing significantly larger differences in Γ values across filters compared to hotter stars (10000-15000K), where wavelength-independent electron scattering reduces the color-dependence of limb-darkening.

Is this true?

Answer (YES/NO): NO